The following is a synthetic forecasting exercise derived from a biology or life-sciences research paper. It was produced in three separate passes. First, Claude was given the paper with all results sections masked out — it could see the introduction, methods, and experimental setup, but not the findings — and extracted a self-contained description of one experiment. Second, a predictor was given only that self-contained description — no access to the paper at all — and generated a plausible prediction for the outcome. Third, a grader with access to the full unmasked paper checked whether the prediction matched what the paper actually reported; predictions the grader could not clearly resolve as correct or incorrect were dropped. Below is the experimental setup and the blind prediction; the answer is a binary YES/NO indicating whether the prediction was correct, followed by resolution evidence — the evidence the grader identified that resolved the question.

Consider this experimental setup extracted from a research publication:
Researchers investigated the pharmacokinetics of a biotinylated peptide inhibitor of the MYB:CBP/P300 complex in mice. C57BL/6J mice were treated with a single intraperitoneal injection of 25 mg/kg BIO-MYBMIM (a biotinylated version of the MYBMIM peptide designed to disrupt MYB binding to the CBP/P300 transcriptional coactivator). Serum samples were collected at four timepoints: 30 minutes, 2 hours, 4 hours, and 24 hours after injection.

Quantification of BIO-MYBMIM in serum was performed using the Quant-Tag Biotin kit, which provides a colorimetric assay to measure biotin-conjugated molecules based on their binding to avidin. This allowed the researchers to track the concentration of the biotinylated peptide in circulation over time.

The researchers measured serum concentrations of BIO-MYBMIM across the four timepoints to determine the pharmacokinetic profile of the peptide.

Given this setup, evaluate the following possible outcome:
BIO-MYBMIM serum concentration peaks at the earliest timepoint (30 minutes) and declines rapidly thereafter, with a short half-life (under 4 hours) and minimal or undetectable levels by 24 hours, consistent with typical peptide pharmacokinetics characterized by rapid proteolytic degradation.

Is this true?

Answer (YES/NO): NO